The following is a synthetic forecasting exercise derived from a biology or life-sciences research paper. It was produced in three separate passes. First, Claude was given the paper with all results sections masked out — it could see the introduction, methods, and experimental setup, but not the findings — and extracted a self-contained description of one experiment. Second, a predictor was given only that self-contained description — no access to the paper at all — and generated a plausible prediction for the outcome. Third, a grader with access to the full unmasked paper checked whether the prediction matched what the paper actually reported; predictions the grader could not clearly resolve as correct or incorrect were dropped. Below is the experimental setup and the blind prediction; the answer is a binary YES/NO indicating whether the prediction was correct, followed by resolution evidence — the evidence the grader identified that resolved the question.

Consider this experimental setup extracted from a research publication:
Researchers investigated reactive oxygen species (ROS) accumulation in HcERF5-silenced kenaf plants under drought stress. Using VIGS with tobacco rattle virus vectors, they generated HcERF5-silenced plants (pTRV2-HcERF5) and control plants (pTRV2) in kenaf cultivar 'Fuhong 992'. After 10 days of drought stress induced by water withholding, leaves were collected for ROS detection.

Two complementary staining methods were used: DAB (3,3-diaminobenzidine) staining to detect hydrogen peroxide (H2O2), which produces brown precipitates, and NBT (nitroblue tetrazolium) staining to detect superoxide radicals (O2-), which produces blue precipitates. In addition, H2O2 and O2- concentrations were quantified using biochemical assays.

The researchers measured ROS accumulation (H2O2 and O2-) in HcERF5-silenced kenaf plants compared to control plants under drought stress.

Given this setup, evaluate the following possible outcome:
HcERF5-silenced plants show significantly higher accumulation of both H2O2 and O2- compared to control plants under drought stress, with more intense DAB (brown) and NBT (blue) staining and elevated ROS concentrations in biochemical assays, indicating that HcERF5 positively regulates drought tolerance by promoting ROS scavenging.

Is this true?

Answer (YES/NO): YES